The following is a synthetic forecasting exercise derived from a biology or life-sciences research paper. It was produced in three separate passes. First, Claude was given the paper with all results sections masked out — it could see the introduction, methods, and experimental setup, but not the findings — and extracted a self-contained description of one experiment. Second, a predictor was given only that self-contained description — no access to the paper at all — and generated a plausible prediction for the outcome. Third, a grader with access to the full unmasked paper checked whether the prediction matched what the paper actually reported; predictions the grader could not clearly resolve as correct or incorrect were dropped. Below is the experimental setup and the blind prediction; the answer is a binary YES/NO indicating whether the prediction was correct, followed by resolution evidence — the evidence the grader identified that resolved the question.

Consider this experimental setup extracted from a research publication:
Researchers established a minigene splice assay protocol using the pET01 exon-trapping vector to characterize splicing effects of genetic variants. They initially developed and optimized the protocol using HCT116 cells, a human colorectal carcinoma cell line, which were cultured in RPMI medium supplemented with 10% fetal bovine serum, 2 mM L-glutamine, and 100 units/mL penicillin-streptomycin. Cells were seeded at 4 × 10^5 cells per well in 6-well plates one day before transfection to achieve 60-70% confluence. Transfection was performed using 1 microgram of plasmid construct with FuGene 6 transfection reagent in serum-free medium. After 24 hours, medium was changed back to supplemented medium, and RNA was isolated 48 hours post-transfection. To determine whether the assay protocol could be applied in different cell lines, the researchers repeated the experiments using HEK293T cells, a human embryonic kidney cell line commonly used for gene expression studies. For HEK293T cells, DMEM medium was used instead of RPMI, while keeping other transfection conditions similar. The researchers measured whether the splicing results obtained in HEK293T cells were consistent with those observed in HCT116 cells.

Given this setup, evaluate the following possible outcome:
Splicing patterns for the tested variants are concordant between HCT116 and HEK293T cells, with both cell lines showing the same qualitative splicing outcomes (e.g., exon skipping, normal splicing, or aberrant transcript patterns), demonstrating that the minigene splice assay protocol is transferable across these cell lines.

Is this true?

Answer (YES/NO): YES